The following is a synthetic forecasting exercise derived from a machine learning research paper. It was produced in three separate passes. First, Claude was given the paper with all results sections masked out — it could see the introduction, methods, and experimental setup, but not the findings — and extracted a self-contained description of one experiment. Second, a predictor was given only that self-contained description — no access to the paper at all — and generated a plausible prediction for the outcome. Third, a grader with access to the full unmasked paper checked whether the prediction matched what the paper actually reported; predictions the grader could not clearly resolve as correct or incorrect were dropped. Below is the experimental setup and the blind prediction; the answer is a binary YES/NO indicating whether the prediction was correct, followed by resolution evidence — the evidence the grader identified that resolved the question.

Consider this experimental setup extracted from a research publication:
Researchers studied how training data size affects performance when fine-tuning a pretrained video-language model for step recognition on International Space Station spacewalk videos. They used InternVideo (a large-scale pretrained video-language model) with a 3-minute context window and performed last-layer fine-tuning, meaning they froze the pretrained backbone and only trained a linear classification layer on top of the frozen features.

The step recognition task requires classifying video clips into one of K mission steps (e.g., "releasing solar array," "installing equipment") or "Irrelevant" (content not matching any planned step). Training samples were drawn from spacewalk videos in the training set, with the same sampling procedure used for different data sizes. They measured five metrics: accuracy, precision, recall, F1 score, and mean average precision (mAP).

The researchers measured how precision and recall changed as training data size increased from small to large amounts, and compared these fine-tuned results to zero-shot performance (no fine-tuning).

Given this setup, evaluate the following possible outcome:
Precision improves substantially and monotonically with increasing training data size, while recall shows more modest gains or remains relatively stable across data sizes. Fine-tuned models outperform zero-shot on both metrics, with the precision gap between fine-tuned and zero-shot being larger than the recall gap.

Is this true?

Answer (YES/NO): NO